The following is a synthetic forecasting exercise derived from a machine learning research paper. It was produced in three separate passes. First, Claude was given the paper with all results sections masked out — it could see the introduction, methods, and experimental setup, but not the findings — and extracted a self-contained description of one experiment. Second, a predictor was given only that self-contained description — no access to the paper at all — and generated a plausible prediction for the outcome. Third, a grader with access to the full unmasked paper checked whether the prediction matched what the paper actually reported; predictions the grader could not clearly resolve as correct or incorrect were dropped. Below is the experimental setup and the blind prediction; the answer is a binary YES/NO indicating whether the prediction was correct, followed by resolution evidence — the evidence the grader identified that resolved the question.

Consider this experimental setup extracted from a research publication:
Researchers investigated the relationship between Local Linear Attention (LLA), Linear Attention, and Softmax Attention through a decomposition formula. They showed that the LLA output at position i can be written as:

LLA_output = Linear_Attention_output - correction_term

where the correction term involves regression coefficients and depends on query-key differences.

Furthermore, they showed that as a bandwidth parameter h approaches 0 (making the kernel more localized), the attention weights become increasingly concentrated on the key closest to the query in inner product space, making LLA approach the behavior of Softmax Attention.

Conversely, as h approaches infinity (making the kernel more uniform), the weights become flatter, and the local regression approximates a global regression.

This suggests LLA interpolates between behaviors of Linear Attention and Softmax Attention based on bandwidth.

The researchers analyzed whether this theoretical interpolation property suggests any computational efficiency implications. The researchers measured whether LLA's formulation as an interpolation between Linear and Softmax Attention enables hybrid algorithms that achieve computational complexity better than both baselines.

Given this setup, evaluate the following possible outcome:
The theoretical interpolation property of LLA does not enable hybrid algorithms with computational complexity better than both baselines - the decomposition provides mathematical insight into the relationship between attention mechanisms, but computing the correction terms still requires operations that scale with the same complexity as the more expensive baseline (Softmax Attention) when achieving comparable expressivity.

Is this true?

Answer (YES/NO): YES